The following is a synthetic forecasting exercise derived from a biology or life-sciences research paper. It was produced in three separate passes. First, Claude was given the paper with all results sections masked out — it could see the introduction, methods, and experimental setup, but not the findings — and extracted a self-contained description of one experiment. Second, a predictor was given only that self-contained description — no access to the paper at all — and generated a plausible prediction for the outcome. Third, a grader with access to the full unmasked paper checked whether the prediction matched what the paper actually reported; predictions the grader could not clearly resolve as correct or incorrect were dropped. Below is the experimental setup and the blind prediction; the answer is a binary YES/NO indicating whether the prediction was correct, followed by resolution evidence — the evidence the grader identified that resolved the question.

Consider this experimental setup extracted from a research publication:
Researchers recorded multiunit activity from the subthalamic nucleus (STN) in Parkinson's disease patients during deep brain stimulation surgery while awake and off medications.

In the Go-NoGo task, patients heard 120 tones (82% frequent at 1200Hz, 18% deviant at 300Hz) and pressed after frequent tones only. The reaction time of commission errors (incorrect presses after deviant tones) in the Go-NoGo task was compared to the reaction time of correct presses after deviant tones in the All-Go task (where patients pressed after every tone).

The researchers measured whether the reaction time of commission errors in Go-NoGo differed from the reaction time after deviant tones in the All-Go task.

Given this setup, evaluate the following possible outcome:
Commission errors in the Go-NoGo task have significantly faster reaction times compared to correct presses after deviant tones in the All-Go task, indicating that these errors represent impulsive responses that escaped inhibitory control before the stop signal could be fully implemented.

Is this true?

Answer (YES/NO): NO